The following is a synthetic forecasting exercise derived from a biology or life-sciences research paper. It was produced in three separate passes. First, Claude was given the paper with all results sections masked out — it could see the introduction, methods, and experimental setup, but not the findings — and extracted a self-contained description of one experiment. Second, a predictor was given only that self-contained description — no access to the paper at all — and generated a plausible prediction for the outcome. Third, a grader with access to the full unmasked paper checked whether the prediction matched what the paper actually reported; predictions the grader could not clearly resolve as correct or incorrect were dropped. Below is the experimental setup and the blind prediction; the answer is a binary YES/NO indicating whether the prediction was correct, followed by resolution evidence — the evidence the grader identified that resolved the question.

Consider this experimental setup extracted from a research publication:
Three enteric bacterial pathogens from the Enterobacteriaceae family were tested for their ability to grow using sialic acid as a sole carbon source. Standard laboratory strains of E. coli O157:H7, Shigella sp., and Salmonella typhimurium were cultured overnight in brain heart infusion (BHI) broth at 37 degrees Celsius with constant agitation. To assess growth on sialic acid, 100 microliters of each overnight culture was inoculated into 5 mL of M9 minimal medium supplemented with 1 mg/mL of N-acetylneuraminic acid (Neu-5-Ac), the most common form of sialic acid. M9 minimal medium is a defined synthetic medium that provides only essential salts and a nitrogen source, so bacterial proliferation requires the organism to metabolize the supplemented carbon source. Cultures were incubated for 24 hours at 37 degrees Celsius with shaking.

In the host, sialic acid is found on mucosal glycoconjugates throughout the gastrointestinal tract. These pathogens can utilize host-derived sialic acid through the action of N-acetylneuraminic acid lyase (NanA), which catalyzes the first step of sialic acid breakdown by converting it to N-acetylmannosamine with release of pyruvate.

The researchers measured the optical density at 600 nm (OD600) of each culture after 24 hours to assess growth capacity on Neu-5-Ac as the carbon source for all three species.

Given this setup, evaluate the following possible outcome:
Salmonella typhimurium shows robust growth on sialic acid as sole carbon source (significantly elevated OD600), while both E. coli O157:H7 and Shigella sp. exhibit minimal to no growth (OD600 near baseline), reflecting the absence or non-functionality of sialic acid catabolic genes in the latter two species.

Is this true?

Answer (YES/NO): NO